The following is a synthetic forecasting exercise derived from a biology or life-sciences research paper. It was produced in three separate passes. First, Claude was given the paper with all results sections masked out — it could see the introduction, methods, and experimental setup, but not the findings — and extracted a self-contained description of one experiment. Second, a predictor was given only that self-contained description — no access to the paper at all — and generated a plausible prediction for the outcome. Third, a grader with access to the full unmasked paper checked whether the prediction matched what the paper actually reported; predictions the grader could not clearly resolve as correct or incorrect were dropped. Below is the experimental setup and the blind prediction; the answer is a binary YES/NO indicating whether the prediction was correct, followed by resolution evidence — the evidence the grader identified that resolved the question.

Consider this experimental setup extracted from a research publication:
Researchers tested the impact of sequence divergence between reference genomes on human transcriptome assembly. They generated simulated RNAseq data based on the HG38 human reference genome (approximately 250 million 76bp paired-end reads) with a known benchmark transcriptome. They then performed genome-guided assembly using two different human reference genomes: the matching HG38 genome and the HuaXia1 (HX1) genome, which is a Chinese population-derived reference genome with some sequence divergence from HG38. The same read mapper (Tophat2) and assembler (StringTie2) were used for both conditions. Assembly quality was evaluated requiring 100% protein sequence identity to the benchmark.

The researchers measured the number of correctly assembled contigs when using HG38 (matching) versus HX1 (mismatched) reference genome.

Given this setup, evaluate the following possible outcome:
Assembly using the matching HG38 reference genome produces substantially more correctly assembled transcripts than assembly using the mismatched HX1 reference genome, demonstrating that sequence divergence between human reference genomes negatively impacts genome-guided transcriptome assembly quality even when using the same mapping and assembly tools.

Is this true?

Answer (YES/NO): YES